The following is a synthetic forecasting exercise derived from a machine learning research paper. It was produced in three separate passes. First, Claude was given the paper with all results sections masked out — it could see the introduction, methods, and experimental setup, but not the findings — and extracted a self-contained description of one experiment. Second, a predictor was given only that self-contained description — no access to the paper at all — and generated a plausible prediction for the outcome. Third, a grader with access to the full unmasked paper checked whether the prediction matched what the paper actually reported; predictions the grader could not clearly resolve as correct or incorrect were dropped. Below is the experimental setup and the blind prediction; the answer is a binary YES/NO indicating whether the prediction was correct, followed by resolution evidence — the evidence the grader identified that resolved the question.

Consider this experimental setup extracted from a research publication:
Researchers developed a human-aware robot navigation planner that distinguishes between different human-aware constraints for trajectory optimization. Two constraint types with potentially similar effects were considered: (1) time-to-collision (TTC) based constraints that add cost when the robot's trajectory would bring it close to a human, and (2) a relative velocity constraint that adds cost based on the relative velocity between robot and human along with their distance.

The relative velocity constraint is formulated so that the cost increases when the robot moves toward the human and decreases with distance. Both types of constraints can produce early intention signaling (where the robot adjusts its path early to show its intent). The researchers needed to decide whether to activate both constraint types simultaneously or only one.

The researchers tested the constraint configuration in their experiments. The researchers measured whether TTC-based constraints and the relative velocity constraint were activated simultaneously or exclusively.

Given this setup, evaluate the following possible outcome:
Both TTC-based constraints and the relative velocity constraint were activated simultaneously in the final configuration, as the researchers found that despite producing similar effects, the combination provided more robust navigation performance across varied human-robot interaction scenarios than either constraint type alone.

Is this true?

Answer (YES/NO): NO